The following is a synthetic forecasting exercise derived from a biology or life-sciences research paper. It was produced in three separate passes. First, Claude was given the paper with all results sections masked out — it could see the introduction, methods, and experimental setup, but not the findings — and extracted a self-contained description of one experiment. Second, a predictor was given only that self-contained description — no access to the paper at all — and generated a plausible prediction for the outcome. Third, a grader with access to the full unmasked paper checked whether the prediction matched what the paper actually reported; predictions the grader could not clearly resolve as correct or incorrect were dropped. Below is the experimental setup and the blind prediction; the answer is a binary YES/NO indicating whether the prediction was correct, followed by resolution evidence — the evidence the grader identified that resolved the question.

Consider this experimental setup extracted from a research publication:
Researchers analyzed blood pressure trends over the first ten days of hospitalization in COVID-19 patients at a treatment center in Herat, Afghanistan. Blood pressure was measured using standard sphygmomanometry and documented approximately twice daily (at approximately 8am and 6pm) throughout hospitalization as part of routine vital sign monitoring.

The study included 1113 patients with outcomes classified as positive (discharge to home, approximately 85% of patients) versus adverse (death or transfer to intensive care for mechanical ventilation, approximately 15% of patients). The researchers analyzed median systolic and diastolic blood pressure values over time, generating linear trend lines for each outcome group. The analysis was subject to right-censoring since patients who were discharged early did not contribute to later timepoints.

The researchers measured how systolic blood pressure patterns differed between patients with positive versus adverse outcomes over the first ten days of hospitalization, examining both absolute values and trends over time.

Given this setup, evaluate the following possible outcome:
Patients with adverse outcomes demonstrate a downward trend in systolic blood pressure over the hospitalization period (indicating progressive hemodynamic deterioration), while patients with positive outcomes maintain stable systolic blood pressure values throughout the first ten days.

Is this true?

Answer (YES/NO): NO